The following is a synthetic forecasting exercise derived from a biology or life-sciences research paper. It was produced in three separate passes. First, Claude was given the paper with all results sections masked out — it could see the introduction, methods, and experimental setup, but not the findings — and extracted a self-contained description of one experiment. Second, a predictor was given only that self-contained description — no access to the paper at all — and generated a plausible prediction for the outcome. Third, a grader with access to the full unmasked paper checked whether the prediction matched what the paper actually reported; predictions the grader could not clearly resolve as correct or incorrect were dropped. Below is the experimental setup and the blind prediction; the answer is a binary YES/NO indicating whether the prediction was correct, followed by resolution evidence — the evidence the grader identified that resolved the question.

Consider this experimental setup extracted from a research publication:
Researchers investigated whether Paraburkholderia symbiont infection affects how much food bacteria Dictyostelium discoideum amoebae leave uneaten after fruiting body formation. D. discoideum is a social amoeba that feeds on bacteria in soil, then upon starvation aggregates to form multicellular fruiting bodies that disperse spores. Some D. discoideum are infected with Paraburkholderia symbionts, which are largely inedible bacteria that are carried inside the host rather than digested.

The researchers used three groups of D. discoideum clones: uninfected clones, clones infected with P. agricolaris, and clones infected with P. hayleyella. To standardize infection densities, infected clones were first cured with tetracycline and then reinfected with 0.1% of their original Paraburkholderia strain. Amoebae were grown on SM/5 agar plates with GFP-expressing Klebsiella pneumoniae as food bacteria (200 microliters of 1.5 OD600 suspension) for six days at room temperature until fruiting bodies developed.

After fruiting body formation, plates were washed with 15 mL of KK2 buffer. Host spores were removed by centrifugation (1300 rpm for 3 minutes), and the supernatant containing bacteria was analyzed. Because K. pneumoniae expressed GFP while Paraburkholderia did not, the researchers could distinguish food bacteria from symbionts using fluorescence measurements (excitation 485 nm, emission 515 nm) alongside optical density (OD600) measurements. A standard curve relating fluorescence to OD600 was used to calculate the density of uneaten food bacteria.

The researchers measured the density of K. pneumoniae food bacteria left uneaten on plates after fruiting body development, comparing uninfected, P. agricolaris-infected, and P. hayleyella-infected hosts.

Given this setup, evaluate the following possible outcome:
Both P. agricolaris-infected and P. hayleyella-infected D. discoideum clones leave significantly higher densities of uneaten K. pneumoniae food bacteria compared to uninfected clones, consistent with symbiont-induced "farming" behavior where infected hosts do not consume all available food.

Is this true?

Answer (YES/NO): YES